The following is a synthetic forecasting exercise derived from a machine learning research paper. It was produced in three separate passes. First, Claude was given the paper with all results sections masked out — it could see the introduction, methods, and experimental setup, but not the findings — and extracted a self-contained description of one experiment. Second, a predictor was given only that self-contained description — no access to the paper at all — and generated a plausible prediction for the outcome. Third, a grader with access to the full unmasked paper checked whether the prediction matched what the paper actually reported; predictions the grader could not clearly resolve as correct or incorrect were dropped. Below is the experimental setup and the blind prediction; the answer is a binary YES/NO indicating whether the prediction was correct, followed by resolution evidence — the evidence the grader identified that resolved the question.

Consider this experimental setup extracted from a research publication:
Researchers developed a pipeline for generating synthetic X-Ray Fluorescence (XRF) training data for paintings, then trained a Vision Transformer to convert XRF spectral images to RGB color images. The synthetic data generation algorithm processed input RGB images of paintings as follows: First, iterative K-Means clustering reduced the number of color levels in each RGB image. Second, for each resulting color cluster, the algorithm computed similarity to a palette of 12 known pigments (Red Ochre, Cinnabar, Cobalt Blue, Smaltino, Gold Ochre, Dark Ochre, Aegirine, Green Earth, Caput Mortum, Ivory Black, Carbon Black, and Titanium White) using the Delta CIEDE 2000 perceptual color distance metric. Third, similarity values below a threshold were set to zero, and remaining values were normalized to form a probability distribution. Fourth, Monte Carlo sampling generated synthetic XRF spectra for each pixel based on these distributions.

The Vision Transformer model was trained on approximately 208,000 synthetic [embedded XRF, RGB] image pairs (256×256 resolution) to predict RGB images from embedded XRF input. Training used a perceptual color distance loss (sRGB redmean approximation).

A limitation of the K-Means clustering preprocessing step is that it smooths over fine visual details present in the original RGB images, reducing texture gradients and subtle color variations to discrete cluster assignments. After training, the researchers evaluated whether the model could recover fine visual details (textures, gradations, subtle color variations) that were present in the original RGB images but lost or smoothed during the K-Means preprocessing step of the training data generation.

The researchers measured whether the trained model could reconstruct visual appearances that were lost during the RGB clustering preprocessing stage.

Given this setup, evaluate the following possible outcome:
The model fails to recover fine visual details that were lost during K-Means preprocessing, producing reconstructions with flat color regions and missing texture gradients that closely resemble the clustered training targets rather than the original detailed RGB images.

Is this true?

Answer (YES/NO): YES